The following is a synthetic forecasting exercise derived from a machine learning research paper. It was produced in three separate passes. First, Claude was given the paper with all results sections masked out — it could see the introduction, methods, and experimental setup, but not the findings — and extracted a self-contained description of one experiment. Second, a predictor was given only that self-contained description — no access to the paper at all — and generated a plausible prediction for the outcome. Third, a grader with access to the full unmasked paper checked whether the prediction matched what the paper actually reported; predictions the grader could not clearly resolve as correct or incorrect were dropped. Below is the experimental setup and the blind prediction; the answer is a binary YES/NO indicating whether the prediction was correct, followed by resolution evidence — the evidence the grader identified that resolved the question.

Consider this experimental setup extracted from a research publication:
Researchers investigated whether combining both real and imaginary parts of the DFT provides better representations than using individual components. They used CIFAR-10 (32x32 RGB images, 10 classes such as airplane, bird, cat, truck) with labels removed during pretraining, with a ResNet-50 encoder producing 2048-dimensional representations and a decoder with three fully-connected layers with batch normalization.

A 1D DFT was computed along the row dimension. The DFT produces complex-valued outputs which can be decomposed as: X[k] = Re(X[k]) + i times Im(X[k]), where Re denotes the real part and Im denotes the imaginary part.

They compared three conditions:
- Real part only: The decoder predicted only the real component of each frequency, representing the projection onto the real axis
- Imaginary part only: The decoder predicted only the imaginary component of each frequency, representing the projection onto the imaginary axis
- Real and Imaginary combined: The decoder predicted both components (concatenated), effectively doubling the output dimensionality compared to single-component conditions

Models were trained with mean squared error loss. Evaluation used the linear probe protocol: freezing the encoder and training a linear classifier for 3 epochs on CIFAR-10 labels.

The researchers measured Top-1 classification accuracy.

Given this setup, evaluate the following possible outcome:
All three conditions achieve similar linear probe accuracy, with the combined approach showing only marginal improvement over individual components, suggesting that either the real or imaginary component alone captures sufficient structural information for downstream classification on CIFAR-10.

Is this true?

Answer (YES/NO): NO